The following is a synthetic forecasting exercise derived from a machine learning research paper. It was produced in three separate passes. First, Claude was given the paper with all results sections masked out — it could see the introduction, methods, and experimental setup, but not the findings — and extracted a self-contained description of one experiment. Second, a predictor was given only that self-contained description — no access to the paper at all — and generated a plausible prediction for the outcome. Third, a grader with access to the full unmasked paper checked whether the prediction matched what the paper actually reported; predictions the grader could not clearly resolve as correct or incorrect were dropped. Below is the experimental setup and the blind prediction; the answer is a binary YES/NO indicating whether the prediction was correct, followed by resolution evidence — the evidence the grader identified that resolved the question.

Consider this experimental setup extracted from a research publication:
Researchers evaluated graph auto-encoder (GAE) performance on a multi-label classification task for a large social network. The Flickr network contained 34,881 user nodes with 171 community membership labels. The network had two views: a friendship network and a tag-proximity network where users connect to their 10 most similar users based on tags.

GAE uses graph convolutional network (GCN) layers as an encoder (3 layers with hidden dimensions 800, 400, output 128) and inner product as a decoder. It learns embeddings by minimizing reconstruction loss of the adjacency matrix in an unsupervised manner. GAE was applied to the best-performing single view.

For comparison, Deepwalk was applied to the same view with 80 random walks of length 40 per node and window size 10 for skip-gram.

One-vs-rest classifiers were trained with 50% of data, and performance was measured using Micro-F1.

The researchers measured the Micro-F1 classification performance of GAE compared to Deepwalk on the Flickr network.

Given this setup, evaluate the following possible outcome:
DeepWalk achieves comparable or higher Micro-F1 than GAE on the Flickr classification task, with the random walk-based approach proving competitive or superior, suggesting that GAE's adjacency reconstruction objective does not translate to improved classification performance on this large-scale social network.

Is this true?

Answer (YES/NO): YES